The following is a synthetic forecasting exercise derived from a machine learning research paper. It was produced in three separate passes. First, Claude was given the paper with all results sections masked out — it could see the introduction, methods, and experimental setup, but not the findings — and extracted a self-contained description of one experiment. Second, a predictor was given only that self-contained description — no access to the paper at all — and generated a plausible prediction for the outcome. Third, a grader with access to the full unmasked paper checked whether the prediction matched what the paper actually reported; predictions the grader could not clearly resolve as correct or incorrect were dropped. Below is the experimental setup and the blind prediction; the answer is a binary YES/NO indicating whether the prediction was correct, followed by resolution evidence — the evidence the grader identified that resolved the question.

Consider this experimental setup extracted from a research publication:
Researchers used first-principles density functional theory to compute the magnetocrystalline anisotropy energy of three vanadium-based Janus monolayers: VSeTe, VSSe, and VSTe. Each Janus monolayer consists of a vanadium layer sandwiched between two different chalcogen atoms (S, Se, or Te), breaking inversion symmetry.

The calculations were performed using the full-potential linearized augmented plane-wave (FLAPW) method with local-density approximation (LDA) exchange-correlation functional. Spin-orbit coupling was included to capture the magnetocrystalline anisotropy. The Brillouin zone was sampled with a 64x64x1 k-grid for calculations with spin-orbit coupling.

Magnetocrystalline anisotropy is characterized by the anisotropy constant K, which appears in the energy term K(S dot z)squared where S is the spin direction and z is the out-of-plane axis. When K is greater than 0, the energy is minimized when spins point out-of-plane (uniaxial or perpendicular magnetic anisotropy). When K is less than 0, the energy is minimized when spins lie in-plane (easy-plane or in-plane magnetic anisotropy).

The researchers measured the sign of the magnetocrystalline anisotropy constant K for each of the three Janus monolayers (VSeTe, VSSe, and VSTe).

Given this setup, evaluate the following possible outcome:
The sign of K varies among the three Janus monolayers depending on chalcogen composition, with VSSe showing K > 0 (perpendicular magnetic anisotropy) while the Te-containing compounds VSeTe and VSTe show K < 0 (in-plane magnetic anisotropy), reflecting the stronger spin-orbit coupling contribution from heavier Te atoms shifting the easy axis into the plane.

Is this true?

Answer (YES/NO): YES